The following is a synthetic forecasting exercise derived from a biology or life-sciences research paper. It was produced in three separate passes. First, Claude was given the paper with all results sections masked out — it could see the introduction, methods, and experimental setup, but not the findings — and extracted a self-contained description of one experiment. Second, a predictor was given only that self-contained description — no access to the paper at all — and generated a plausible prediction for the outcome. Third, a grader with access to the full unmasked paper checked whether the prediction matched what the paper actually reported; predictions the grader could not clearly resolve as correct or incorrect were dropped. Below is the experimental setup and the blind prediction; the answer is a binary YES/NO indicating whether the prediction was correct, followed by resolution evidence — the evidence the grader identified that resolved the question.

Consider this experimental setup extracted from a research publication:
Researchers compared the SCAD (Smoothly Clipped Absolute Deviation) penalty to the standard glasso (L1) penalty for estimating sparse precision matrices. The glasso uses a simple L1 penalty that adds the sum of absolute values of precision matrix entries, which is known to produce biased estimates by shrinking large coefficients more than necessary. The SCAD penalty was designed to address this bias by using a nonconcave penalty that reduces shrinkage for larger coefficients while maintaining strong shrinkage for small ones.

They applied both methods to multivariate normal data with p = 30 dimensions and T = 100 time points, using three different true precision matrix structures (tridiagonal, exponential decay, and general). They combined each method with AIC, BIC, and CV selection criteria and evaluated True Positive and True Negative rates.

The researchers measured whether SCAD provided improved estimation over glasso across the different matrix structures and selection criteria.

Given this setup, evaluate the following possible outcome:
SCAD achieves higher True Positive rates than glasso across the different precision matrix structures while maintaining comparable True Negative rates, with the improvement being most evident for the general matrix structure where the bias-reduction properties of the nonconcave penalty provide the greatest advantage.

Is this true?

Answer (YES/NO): NO